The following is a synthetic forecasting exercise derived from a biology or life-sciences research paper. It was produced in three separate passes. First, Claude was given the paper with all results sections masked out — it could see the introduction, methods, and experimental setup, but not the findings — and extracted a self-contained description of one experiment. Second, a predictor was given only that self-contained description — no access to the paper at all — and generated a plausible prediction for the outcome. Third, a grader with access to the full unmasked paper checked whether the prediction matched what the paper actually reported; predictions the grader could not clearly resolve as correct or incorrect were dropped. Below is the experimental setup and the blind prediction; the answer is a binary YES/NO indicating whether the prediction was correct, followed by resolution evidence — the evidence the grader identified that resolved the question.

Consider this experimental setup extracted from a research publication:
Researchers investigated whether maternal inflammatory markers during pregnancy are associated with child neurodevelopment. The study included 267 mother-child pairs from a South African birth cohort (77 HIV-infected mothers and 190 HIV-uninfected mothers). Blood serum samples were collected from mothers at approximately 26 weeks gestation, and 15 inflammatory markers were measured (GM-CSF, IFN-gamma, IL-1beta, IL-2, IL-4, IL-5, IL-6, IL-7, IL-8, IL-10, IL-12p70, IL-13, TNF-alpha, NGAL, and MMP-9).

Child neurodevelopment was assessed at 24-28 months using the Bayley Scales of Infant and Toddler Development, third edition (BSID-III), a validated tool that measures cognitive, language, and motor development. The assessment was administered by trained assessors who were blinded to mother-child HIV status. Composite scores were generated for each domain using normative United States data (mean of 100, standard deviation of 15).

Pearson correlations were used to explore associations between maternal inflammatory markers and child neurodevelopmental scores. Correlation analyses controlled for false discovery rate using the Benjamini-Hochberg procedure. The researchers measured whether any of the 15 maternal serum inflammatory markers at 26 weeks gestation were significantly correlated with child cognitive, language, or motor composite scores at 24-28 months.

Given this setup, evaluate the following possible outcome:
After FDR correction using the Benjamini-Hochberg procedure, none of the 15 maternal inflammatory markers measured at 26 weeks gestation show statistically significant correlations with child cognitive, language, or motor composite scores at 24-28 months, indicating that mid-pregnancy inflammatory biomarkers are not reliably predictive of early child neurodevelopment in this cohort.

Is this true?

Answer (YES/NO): YES